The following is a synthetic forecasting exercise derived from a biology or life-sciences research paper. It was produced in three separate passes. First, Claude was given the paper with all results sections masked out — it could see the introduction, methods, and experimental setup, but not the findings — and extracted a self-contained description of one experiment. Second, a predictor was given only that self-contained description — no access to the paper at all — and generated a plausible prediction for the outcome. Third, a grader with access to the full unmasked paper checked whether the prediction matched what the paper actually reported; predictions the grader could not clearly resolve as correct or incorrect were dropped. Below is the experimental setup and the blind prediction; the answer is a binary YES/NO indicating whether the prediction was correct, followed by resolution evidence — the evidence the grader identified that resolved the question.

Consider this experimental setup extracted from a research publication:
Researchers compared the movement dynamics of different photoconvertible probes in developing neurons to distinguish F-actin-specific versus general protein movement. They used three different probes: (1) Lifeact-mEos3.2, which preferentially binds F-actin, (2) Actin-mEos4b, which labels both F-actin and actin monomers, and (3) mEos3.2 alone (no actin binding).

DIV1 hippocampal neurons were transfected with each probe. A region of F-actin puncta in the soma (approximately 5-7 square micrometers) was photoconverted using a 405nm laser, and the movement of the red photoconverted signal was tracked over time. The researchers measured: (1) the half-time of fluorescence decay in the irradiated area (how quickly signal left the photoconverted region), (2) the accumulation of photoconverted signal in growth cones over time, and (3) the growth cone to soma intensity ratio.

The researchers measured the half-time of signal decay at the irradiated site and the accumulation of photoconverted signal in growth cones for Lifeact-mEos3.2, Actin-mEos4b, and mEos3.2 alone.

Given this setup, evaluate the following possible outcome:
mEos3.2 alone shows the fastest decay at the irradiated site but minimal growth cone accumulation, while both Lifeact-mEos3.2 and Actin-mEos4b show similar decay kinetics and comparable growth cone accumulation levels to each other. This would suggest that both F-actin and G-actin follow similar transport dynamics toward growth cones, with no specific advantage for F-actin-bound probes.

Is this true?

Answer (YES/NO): NO